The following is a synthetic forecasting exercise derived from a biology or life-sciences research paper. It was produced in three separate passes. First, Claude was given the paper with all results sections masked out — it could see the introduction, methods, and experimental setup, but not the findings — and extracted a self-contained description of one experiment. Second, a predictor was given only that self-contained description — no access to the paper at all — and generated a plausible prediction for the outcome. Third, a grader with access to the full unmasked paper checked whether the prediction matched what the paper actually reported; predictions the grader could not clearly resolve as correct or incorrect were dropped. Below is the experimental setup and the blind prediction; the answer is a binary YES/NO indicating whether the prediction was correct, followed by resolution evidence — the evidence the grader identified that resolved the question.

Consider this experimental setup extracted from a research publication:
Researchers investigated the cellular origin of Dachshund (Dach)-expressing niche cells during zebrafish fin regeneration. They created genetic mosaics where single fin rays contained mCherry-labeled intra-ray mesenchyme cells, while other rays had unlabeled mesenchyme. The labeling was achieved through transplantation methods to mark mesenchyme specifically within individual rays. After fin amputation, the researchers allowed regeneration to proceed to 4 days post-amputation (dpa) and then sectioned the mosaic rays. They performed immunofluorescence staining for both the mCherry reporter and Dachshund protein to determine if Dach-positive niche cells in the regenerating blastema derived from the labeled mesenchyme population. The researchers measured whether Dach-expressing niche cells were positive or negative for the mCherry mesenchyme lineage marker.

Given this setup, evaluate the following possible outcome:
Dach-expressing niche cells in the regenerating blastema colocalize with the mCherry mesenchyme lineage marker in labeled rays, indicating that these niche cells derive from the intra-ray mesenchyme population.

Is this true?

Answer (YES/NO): YES